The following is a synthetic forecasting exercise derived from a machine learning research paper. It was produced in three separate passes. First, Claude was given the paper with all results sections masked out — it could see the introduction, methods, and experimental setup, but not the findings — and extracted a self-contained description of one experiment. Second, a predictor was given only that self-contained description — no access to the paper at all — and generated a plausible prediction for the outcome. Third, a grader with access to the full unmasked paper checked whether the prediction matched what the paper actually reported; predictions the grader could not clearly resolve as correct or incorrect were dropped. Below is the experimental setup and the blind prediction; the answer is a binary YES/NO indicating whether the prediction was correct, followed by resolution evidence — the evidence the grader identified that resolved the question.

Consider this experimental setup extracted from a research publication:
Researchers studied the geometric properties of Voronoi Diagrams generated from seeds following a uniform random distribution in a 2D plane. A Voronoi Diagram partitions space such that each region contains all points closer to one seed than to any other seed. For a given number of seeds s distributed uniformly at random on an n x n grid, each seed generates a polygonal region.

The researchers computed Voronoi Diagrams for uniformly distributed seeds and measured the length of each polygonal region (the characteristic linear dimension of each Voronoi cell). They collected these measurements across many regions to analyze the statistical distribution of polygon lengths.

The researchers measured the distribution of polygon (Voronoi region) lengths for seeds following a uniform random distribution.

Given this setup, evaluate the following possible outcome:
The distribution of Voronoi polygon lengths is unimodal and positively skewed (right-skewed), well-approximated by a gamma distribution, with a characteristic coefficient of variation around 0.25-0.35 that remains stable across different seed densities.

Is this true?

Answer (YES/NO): NO